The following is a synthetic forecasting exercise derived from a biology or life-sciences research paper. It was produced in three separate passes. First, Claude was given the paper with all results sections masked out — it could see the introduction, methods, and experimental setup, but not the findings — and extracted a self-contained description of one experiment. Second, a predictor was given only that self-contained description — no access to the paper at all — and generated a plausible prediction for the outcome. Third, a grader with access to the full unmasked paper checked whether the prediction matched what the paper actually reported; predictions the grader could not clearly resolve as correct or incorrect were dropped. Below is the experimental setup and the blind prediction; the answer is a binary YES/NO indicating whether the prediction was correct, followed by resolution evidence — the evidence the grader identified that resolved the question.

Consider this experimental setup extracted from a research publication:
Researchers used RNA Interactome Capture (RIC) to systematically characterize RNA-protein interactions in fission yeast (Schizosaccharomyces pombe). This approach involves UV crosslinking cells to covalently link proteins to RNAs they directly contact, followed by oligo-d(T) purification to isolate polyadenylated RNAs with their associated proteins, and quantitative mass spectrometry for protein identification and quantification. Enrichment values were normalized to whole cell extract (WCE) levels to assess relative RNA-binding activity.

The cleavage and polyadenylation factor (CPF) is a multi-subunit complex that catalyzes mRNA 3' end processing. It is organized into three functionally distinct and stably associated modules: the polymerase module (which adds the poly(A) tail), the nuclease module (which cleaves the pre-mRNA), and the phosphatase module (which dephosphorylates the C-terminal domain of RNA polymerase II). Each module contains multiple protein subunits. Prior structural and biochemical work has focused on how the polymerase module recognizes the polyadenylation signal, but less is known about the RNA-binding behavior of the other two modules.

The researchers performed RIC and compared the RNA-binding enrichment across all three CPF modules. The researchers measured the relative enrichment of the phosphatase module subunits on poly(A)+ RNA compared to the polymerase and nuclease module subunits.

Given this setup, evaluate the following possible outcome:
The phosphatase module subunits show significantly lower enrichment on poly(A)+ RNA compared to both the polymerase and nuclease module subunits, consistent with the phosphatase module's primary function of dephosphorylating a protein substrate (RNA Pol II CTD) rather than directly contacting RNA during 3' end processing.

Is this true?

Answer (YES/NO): YES